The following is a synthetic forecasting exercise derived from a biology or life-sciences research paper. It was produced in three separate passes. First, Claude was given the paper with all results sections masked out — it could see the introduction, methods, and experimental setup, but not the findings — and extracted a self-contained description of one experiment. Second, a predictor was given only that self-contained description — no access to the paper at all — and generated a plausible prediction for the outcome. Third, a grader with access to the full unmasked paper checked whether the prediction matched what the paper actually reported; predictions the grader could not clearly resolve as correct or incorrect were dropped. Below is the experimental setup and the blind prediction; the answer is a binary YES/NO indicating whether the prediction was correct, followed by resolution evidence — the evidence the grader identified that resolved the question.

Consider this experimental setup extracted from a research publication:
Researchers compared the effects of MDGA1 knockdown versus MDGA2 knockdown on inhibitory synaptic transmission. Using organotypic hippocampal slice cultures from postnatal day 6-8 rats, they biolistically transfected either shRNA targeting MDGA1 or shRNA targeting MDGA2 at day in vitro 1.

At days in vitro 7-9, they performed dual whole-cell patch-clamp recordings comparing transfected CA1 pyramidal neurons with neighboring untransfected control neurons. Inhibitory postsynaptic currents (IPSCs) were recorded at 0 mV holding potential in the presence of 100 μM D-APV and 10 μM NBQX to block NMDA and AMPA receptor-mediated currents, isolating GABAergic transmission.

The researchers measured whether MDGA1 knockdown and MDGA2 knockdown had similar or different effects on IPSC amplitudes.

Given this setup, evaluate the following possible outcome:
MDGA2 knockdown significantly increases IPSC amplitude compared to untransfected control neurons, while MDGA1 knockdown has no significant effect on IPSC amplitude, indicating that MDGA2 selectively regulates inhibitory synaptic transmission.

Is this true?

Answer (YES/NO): YES